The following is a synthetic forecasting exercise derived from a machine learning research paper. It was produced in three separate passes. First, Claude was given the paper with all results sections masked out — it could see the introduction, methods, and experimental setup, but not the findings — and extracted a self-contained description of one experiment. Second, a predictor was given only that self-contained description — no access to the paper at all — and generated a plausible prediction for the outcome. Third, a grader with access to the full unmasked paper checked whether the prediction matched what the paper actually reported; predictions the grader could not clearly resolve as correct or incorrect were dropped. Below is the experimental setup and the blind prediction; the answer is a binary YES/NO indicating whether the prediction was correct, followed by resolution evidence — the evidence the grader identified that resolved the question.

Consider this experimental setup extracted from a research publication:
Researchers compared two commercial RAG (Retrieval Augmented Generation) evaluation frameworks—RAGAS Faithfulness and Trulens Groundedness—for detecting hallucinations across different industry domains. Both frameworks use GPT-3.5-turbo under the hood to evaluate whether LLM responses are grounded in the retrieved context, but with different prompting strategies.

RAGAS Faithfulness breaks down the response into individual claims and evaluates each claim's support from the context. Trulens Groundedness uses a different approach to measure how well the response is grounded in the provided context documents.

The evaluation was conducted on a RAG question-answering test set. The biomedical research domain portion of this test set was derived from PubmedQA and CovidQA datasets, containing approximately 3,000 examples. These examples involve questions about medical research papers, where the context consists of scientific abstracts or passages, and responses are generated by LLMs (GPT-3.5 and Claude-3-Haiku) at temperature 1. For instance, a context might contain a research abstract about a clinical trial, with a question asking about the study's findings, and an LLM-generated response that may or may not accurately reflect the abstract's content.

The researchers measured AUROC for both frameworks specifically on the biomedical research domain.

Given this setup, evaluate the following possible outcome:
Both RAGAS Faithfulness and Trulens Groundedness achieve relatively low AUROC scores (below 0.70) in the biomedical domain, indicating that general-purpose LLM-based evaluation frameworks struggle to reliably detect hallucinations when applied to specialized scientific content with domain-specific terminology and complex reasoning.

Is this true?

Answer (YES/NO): YES